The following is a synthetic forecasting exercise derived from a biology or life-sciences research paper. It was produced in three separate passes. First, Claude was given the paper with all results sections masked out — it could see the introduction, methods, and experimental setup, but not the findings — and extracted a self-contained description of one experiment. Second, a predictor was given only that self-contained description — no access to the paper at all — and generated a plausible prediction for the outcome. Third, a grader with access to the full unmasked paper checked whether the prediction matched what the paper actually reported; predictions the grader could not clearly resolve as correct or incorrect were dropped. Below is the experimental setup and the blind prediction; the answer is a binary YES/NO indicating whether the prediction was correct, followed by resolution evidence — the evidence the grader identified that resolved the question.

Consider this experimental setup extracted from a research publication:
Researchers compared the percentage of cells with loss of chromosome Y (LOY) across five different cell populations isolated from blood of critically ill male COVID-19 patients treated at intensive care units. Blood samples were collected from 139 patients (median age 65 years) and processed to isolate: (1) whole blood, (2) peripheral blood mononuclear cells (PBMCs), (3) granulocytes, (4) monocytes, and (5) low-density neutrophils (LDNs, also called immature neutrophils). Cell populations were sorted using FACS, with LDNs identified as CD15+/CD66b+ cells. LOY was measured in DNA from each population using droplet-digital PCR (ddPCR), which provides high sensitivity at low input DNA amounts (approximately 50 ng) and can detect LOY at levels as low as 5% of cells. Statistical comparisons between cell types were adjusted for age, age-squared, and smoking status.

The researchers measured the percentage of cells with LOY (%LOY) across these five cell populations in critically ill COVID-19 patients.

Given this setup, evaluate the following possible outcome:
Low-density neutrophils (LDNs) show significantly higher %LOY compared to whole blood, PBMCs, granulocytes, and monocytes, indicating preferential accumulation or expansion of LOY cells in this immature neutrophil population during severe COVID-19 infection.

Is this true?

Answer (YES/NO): NO